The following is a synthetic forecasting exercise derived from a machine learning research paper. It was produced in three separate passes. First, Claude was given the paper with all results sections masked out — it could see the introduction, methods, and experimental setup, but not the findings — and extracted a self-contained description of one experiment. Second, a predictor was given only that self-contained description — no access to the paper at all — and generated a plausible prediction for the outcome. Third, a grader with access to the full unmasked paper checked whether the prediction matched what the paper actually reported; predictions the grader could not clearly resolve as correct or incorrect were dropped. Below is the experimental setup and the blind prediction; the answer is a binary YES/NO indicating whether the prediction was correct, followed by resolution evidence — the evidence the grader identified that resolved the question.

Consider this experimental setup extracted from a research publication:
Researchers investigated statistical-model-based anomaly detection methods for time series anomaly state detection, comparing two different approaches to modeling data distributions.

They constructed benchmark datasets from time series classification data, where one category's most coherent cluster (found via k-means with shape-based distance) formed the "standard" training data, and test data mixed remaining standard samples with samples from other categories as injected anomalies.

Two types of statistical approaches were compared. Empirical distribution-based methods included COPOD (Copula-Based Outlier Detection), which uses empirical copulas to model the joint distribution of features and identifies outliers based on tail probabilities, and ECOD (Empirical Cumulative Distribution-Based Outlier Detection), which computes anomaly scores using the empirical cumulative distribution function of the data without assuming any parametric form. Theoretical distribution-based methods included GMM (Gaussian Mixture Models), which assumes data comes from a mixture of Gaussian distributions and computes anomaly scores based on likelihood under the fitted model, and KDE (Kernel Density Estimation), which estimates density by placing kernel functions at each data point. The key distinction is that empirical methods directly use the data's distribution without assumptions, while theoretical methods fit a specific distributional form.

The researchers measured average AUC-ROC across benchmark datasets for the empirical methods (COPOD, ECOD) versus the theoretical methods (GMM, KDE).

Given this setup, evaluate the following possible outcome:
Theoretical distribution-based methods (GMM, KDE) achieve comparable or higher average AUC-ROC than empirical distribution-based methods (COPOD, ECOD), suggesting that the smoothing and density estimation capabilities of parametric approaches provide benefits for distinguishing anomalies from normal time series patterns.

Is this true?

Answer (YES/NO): YES